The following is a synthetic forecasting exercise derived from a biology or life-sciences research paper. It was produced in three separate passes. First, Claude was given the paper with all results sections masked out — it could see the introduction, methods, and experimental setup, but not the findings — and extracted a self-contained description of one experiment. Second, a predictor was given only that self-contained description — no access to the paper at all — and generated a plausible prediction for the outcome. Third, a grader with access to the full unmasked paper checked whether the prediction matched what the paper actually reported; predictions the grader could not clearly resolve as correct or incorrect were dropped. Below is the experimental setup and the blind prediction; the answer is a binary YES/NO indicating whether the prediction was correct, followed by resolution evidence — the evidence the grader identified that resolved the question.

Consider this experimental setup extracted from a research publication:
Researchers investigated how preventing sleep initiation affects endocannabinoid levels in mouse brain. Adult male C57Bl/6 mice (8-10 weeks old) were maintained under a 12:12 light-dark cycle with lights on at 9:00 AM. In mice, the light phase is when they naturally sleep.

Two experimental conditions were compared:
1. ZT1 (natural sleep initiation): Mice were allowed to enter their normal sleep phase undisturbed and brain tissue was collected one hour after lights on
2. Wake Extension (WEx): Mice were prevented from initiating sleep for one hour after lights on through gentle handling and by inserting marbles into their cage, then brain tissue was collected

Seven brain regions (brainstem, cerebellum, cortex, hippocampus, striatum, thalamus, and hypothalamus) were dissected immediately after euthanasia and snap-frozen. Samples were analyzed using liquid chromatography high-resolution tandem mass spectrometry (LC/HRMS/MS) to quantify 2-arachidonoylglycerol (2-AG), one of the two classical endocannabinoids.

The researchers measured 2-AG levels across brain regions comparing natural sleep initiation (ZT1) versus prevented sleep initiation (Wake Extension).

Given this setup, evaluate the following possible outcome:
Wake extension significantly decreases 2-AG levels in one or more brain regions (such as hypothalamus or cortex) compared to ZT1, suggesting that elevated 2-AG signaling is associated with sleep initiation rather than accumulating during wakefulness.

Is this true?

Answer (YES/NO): NO